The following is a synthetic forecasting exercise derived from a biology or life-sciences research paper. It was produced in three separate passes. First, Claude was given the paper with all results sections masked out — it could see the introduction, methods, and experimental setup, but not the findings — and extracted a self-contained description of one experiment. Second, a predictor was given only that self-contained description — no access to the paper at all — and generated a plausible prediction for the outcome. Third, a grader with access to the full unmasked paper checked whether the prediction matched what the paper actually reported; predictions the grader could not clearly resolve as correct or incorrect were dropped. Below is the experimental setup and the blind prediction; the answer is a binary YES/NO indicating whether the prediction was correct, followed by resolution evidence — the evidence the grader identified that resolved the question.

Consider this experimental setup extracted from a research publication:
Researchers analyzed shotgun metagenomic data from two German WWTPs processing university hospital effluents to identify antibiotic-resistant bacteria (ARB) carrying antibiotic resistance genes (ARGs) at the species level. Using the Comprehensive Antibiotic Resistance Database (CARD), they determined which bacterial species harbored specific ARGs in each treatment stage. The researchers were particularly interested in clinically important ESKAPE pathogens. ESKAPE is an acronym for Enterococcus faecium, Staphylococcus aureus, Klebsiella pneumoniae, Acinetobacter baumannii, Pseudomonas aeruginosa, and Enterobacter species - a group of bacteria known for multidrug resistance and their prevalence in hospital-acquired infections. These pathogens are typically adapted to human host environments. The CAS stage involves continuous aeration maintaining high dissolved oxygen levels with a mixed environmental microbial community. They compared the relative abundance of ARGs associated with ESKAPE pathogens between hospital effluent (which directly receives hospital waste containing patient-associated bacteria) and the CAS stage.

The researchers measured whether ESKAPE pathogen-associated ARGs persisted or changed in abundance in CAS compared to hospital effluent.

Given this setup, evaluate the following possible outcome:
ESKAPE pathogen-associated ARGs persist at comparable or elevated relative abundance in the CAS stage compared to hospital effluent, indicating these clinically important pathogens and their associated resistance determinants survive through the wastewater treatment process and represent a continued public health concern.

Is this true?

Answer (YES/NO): YES